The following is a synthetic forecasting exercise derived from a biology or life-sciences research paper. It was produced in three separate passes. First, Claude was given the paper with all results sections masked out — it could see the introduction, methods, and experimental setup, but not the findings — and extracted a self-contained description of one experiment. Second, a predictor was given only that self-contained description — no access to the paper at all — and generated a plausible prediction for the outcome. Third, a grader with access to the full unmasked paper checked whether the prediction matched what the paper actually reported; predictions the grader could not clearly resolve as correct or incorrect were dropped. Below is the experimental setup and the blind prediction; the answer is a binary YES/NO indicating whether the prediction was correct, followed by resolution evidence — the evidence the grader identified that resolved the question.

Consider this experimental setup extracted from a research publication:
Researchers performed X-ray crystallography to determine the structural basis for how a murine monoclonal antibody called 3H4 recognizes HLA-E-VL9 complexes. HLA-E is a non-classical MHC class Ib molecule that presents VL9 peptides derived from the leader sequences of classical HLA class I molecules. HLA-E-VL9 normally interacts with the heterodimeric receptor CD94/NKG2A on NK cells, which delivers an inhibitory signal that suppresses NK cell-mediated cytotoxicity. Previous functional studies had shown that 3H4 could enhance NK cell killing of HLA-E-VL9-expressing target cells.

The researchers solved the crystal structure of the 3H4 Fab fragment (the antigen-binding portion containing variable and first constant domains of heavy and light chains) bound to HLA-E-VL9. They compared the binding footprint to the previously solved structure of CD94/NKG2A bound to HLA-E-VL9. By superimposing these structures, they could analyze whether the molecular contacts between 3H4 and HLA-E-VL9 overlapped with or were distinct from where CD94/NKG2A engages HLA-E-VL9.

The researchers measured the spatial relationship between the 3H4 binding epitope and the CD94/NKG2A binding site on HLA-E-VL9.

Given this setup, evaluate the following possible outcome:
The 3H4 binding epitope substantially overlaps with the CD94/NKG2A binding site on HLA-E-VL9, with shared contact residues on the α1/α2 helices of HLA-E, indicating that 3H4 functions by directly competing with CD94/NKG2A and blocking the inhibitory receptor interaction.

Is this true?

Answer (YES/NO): YES